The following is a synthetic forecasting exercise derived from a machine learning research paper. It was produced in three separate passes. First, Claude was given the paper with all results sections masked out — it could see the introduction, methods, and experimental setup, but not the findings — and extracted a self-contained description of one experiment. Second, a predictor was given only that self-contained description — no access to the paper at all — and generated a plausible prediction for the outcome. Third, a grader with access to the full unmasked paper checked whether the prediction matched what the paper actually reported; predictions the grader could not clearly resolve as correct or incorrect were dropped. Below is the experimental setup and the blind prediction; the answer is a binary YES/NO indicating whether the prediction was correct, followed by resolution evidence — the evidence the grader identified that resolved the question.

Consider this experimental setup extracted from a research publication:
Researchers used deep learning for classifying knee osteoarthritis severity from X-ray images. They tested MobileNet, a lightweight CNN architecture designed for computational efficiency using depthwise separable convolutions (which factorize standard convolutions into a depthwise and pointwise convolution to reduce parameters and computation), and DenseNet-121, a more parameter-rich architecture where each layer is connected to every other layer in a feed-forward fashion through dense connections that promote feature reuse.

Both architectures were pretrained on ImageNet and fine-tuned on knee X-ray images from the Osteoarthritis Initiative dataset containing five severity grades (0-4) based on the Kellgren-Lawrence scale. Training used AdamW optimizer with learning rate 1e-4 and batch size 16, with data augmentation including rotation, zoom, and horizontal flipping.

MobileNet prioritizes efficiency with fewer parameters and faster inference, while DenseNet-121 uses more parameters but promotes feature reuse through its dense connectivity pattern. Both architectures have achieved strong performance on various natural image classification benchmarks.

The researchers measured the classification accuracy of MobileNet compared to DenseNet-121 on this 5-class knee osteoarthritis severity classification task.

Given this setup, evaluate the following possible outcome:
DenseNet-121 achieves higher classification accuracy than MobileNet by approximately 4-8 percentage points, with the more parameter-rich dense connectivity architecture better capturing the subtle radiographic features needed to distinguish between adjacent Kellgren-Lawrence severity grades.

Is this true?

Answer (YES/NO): NO